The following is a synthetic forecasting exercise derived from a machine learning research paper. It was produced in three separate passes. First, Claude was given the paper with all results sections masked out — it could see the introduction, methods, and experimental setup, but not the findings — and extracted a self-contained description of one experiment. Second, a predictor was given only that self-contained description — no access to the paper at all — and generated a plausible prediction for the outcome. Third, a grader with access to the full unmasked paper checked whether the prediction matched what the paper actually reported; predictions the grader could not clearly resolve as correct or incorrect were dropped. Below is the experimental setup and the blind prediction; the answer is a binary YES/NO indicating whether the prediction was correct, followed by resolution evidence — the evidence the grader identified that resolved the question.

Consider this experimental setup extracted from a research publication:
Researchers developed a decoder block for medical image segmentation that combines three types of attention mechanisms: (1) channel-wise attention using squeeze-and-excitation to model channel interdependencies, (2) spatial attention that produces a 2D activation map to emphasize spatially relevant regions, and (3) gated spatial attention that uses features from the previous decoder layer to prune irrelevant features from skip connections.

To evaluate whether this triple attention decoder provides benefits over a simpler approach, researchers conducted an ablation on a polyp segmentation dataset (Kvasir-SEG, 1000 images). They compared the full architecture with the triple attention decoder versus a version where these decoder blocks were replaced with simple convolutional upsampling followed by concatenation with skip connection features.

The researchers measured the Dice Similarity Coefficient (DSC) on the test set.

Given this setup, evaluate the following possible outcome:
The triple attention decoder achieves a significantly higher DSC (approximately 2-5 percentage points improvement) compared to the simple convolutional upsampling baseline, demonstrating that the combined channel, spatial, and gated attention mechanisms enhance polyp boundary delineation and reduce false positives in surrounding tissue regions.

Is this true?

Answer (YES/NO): NO